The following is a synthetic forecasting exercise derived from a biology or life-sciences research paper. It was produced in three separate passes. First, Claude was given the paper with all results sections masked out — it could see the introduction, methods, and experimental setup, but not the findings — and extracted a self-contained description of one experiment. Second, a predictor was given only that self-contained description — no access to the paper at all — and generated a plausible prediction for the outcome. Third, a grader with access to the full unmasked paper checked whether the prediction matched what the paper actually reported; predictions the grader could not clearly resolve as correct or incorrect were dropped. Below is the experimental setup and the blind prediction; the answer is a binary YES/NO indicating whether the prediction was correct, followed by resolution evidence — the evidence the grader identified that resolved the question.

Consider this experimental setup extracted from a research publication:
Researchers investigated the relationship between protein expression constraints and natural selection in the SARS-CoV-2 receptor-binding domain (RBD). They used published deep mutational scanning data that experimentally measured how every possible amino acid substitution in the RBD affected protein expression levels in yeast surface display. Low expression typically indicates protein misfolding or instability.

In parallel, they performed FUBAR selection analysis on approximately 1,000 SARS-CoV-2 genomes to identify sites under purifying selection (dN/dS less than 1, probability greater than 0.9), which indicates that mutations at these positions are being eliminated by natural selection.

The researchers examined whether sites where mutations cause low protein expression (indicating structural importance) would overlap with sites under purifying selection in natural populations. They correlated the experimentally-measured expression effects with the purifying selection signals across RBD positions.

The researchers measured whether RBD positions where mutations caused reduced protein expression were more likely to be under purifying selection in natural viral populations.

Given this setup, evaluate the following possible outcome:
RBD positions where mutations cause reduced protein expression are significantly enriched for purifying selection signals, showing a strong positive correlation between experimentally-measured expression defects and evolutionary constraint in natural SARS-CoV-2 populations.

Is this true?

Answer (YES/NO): YES